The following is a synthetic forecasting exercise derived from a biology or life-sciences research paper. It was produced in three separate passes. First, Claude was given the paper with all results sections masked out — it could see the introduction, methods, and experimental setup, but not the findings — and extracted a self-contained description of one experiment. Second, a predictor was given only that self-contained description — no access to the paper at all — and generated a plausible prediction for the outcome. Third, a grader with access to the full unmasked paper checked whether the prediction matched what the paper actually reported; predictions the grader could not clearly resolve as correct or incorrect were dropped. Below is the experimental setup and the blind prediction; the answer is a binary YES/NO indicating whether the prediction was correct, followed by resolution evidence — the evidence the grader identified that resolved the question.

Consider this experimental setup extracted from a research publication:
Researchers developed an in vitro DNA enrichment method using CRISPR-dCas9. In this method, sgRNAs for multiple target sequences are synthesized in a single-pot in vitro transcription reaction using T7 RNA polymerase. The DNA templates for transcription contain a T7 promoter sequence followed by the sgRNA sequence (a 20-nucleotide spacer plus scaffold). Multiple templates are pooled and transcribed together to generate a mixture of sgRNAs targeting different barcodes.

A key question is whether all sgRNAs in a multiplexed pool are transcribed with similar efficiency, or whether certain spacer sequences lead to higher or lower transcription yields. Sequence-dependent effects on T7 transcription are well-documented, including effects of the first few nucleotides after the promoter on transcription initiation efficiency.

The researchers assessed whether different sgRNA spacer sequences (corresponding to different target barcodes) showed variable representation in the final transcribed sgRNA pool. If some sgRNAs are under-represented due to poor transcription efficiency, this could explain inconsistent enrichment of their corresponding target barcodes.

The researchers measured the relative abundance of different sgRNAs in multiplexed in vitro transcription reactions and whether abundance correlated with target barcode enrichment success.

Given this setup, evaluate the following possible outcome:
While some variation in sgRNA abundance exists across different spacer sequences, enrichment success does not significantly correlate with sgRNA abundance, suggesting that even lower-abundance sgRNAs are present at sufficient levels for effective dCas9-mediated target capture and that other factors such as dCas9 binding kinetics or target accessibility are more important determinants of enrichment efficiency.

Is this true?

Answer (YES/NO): YES